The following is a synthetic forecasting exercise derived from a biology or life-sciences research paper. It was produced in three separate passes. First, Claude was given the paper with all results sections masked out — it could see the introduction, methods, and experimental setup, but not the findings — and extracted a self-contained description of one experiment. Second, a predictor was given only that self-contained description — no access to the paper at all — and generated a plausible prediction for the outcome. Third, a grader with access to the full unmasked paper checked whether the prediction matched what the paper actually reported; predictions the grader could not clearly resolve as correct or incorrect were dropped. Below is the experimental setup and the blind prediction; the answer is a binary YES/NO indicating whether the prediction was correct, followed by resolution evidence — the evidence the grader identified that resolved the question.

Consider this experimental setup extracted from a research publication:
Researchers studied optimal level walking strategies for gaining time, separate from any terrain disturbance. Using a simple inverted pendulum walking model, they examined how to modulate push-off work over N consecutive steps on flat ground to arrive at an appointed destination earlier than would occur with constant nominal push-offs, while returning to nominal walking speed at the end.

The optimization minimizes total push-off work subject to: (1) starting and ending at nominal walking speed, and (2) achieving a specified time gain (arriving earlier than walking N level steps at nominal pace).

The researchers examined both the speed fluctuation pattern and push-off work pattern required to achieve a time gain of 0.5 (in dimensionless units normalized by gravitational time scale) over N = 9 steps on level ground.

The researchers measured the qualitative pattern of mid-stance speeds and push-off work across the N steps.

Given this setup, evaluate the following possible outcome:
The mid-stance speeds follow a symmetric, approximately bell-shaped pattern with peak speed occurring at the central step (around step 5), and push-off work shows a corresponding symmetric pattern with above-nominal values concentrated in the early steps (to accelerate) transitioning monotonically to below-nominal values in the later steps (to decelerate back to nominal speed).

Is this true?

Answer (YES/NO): NO